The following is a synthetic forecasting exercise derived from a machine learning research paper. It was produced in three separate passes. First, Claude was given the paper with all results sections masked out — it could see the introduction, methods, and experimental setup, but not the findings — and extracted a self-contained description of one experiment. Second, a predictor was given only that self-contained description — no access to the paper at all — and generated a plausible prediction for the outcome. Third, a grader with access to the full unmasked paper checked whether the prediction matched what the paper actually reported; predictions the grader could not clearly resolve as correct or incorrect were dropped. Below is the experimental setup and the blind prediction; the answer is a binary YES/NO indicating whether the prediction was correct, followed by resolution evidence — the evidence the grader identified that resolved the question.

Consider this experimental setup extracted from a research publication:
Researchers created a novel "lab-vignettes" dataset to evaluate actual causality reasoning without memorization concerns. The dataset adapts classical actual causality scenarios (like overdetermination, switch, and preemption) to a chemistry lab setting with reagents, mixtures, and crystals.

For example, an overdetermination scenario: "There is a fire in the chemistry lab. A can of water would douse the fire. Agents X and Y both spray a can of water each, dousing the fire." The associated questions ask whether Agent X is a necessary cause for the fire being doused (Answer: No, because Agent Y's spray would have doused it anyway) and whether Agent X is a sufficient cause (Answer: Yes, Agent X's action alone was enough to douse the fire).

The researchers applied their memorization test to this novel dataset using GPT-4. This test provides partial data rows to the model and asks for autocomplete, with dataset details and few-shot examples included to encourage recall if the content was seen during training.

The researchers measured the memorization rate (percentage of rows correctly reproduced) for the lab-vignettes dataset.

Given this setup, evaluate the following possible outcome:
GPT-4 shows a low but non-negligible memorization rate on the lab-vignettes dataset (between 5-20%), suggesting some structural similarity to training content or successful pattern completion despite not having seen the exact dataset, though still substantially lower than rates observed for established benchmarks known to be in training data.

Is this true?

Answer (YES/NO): NO